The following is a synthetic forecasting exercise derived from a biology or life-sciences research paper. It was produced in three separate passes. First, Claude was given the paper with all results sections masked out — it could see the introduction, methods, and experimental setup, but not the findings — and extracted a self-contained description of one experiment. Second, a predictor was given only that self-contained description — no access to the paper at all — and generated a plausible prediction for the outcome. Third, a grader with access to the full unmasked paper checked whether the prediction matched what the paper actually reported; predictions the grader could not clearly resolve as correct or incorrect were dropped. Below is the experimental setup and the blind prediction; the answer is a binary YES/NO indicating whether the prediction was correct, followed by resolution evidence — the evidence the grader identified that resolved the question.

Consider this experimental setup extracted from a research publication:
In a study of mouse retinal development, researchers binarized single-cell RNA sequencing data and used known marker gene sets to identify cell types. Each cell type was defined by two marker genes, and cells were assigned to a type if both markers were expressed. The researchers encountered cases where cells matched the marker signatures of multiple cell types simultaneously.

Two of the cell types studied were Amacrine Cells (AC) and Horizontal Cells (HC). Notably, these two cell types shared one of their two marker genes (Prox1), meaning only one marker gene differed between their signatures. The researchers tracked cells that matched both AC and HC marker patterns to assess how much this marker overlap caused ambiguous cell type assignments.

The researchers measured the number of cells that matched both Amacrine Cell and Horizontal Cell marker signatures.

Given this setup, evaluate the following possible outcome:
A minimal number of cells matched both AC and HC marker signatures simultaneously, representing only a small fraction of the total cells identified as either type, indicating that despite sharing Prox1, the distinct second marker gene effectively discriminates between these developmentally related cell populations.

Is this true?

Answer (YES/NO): NO